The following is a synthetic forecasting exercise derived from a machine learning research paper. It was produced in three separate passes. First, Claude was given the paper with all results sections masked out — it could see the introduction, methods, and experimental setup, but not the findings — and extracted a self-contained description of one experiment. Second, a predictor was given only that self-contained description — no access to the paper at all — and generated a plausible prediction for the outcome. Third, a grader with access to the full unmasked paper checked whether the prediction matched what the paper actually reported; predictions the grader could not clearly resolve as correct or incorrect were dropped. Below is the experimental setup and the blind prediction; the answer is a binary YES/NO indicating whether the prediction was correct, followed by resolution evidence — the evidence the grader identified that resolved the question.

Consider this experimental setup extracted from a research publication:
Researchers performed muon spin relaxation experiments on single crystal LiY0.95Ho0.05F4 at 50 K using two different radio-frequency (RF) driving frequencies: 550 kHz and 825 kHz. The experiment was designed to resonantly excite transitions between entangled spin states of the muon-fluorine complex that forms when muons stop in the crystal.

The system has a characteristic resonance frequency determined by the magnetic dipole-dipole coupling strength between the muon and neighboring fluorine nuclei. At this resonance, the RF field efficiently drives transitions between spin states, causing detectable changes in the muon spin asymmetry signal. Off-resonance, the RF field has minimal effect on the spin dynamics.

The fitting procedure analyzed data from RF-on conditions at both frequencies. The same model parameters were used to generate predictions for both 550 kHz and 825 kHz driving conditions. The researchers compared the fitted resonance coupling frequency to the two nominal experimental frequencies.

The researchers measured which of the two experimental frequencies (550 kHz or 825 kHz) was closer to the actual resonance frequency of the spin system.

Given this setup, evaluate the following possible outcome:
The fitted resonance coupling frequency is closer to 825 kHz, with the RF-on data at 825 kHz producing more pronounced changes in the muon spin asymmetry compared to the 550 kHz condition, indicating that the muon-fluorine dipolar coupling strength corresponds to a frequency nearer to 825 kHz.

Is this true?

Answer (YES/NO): NO